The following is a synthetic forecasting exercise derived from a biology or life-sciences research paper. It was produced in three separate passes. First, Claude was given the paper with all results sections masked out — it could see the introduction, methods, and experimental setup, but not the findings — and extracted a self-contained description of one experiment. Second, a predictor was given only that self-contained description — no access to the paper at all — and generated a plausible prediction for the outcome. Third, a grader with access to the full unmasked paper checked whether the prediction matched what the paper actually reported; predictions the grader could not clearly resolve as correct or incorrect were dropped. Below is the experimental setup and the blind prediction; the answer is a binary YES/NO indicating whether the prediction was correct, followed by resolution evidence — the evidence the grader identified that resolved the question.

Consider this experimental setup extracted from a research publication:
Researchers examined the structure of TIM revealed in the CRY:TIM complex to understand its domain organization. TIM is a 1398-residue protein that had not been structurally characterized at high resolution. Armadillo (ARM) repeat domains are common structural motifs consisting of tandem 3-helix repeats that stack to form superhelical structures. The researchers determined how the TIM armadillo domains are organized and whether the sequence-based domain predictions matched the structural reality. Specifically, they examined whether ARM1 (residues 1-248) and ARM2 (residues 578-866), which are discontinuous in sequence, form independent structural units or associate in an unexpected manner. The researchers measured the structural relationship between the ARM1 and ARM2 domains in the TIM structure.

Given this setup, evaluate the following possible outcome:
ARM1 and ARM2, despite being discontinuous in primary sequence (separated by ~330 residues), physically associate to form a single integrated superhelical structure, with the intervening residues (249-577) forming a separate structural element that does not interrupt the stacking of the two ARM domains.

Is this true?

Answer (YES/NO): YES